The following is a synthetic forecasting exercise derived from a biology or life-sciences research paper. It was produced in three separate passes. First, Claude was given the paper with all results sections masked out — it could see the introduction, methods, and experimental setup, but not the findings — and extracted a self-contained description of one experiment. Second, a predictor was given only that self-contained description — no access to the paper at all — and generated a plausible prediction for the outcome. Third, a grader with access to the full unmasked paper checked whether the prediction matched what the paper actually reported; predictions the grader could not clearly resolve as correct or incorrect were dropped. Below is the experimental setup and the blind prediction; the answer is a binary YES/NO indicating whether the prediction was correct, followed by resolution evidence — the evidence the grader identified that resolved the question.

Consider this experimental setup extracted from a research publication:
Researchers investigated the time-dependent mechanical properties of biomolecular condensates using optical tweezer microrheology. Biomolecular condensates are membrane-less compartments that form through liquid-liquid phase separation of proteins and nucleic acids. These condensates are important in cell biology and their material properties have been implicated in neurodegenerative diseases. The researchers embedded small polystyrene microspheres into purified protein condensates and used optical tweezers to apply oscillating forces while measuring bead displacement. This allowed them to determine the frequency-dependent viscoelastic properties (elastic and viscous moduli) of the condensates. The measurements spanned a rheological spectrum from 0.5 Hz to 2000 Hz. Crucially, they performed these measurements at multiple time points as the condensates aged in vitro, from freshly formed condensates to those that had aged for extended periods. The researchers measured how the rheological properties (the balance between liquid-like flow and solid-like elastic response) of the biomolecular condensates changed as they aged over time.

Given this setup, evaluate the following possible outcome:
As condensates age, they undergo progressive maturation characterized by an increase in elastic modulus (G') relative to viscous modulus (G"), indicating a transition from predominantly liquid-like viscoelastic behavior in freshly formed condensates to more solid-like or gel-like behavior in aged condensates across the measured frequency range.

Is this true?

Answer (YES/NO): YES